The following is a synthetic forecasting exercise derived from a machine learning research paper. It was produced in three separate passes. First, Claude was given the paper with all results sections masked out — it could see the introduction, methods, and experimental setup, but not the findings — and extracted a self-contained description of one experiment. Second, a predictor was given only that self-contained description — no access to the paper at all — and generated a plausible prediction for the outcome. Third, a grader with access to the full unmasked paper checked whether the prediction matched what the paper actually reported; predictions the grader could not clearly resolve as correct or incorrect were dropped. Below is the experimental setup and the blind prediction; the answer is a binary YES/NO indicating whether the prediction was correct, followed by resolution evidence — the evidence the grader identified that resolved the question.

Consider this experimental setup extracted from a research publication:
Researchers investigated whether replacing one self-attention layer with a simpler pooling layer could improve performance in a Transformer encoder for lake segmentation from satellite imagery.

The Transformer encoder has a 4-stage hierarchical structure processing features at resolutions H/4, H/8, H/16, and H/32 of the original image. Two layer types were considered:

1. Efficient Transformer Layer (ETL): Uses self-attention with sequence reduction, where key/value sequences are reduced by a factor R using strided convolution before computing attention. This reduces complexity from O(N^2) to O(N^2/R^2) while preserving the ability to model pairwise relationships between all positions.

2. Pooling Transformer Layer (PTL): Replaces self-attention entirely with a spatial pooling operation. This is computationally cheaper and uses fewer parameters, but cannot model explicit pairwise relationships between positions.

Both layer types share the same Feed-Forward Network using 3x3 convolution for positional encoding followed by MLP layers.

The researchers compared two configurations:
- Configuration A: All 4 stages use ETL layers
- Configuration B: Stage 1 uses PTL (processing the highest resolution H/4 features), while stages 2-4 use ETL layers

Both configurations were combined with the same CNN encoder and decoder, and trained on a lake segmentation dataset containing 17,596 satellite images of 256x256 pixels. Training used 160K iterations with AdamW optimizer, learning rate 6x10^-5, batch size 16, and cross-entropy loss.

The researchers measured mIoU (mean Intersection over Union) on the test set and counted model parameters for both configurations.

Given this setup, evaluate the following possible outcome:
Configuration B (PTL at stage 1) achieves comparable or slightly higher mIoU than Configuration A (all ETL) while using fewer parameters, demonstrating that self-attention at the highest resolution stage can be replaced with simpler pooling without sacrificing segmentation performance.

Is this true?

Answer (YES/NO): YES